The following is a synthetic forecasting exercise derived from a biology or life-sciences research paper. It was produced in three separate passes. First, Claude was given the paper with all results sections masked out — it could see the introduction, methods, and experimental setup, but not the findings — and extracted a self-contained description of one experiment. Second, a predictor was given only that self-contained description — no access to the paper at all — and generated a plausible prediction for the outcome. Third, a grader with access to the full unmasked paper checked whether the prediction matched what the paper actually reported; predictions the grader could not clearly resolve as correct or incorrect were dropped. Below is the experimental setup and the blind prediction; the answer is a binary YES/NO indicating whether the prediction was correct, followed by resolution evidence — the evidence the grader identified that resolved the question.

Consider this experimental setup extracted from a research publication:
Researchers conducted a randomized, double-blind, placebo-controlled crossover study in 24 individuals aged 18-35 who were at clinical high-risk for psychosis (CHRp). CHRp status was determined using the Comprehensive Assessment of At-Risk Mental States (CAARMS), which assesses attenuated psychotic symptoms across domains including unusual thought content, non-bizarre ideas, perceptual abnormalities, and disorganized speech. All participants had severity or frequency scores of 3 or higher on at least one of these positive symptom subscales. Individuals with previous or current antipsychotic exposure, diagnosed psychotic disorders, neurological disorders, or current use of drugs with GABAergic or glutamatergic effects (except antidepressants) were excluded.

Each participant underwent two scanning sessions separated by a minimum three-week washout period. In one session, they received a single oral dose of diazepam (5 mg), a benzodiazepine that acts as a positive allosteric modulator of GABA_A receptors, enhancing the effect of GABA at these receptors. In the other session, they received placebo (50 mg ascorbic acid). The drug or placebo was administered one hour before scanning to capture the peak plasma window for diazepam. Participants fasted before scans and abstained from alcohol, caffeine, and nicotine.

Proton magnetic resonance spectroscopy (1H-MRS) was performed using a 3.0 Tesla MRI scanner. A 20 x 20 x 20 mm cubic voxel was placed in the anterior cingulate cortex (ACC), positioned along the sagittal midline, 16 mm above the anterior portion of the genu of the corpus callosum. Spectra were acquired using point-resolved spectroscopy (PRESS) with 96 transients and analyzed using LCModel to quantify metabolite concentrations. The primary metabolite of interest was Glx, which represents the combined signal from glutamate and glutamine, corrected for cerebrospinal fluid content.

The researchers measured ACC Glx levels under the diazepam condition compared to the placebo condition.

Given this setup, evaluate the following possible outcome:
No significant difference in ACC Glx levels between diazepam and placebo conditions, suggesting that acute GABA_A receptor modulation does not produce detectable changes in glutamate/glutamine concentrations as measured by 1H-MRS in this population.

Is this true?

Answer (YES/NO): NO